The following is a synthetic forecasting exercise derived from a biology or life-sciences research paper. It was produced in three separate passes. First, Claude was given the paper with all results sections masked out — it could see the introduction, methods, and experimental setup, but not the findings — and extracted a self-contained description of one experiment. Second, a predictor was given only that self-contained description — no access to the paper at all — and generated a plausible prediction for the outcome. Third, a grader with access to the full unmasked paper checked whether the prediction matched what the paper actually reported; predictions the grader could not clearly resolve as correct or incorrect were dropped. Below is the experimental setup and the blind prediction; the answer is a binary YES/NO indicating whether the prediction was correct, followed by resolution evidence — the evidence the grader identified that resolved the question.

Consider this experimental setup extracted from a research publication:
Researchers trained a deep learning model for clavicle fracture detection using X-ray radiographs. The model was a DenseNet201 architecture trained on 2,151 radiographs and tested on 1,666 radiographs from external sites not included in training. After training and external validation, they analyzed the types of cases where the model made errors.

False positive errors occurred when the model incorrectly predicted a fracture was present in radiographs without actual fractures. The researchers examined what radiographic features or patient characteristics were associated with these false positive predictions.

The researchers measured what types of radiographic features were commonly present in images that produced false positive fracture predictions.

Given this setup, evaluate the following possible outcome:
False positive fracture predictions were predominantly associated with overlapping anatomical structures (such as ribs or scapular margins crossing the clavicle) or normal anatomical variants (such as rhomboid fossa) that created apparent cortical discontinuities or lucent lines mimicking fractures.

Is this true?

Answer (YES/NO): NO